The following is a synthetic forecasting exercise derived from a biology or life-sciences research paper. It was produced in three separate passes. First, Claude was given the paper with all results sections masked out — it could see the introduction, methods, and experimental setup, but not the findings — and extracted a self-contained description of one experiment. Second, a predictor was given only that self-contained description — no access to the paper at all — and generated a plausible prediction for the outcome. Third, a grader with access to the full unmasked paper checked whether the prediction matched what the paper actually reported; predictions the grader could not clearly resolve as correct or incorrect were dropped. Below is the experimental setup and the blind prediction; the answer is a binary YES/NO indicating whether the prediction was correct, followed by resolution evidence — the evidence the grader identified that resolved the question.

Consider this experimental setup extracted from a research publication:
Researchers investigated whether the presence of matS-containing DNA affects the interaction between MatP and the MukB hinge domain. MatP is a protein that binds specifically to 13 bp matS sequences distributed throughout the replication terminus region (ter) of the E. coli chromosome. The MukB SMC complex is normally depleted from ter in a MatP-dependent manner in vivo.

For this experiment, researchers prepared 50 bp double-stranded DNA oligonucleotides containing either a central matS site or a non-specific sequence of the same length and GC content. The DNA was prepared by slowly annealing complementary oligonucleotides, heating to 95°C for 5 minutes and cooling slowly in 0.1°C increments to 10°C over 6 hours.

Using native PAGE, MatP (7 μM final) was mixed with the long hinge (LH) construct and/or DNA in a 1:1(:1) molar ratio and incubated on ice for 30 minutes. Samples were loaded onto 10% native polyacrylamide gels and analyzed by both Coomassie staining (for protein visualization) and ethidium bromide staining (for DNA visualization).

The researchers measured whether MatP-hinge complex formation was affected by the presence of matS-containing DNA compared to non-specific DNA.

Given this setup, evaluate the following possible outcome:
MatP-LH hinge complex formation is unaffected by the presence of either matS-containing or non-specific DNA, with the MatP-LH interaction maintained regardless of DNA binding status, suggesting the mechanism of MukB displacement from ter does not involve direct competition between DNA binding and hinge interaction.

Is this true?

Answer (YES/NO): NO